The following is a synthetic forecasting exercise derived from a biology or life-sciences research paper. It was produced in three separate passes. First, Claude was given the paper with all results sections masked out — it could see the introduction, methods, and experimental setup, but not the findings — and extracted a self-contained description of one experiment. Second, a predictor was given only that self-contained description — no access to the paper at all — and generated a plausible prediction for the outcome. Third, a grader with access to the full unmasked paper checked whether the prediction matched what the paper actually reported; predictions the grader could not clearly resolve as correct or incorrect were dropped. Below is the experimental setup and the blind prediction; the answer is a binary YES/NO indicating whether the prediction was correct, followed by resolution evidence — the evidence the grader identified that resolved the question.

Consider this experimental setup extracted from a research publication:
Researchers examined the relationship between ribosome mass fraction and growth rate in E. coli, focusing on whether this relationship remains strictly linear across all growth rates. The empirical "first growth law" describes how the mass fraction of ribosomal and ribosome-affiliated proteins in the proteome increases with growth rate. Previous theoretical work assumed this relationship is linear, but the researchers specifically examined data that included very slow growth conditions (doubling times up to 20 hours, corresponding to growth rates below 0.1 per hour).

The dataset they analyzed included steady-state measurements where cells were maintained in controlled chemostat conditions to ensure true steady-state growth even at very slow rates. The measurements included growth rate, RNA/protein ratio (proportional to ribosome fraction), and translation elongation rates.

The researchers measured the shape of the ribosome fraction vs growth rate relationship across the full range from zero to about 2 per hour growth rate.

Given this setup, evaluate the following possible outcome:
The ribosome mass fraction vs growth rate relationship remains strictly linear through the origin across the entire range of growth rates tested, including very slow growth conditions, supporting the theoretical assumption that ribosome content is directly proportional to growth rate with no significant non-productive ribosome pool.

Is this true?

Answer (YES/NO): NO